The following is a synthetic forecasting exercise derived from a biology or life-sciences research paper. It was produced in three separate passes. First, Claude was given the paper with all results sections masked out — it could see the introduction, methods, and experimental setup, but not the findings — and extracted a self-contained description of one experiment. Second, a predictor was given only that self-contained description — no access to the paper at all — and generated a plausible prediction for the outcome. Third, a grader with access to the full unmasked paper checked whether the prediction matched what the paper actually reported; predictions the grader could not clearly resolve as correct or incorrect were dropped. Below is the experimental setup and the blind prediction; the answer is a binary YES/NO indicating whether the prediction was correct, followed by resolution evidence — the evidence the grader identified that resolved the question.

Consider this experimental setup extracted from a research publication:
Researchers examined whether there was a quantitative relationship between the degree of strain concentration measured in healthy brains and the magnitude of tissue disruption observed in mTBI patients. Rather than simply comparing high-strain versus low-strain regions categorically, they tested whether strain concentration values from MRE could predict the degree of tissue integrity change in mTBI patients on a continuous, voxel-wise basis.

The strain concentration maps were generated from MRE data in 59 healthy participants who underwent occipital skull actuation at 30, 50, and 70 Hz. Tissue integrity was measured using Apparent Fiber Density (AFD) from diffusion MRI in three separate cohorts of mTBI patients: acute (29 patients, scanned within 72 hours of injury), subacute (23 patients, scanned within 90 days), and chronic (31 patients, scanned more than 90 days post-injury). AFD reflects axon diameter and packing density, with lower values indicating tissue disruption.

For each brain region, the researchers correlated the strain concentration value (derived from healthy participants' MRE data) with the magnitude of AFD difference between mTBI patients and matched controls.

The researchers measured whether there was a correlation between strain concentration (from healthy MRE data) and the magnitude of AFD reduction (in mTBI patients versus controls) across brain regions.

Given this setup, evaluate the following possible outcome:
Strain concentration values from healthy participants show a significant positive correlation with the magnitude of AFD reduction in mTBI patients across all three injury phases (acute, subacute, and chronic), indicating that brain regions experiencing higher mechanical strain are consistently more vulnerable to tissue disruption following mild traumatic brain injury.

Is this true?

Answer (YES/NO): YES